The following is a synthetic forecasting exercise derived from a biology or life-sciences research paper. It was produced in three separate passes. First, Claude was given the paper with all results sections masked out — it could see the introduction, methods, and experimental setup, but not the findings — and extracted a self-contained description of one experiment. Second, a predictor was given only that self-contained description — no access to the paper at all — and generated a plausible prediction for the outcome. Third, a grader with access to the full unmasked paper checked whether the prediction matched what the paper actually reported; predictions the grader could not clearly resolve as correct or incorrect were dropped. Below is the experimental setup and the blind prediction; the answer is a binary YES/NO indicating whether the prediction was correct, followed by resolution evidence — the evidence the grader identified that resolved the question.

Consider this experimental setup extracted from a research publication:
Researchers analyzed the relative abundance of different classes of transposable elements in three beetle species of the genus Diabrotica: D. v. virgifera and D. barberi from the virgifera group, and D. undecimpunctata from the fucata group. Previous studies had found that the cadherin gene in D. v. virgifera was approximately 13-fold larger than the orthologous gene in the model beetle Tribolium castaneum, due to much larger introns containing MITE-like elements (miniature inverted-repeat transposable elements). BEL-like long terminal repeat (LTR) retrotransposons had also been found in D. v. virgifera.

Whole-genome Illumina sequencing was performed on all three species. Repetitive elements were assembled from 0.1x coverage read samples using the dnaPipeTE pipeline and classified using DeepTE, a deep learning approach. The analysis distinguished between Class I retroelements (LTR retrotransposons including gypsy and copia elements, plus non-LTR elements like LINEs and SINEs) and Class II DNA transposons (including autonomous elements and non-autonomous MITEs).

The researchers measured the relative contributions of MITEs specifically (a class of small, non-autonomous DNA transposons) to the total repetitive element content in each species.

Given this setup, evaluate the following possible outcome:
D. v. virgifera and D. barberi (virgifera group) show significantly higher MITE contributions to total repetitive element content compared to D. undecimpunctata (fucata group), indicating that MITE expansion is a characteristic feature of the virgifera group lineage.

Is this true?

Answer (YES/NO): YES